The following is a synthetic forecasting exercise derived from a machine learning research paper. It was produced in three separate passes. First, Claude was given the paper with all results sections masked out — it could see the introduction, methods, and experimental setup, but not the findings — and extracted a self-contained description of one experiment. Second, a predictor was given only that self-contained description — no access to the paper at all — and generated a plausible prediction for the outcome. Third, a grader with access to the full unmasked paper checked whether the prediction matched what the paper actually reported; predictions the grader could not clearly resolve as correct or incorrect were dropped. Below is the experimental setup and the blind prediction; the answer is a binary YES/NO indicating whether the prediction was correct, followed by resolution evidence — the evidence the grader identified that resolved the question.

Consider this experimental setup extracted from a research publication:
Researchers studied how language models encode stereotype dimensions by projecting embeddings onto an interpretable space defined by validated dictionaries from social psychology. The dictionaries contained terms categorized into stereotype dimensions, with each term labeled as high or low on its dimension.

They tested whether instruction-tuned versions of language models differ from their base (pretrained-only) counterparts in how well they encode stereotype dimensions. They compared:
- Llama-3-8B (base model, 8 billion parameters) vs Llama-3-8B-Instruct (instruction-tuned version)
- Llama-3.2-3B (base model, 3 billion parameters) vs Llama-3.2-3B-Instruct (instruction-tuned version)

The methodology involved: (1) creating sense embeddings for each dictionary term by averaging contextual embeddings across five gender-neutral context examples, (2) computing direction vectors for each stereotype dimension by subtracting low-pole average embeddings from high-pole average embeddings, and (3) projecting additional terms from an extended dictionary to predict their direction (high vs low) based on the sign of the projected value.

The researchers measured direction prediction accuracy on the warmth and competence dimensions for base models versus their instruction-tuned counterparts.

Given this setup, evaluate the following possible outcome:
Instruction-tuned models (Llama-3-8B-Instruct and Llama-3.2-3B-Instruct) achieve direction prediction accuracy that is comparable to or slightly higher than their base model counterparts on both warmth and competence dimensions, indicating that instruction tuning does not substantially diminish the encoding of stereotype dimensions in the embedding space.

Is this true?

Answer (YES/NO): NO